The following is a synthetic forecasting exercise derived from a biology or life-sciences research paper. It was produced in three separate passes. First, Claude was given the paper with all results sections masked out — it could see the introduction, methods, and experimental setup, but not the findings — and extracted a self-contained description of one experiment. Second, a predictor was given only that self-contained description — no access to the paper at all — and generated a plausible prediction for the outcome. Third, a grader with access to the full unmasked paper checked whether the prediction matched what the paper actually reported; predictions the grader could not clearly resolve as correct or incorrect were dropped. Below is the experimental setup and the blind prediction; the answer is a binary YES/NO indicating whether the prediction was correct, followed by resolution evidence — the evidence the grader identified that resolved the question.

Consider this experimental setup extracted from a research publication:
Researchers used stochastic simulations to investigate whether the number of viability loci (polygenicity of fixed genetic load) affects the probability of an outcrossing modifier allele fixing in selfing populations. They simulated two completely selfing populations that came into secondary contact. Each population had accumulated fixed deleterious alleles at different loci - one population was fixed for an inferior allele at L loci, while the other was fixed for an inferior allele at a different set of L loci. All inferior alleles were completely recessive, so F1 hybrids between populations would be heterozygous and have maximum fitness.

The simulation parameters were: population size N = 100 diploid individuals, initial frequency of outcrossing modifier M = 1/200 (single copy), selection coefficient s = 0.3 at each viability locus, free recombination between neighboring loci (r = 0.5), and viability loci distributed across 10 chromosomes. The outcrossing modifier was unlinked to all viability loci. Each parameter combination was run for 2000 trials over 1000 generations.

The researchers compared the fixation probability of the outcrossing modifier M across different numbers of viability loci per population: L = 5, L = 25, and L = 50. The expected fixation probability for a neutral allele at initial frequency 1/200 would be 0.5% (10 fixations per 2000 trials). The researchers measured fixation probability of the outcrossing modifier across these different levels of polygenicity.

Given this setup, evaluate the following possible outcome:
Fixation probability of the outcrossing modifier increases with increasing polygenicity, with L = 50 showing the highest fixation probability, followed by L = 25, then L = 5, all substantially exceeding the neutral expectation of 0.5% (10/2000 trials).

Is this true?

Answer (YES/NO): NO